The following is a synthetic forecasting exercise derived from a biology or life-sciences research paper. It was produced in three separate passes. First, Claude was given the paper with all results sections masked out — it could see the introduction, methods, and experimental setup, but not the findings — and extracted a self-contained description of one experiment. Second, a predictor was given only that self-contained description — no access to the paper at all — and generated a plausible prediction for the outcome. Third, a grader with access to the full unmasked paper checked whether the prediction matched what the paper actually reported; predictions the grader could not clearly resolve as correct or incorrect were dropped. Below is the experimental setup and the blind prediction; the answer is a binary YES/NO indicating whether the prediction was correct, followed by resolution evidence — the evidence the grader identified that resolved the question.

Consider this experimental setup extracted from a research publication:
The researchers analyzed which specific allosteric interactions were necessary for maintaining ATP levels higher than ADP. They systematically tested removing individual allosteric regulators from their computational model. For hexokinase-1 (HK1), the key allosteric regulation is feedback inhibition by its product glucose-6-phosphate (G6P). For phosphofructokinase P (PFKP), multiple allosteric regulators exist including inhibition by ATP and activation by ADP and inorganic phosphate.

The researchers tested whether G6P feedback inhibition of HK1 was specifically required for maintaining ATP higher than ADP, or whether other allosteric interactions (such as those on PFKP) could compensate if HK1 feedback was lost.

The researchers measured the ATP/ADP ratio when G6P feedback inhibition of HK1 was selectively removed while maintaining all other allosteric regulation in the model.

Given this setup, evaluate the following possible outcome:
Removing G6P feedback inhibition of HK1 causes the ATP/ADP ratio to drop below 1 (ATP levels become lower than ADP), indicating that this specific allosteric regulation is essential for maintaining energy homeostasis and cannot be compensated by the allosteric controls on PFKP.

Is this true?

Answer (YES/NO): NO